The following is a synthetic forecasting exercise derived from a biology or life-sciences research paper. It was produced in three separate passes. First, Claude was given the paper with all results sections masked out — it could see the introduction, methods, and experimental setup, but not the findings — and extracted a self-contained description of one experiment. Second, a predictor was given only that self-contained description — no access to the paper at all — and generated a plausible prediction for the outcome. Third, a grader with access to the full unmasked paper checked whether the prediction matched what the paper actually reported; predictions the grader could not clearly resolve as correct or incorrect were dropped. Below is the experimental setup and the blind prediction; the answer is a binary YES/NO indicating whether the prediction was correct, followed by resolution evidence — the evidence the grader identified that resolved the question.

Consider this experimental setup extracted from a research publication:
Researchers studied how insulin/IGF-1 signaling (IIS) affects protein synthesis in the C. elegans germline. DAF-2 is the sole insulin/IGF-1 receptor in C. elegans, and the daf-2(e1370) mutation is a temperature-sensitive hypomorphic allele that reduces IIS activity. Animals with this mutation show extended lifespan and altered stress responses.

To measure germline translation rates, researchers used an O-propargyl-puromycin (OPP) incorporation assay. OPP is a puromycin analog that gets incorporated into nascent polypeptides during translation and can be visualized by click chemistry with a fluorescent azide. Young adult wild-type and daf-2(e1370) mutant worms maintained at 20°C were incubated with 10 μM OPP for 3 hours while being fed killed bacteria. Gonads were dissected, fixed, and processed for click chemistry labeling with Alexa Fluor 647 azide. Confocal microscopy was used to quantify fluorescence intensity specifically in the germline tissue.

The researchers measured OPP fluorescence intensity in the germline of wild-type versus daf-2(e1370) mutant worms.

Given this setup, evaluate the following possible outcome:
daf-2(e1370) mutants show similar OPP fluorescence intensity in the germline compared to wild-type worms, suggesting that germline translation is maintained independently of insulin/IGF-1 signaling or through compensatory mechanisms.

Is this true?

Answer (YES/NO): NO